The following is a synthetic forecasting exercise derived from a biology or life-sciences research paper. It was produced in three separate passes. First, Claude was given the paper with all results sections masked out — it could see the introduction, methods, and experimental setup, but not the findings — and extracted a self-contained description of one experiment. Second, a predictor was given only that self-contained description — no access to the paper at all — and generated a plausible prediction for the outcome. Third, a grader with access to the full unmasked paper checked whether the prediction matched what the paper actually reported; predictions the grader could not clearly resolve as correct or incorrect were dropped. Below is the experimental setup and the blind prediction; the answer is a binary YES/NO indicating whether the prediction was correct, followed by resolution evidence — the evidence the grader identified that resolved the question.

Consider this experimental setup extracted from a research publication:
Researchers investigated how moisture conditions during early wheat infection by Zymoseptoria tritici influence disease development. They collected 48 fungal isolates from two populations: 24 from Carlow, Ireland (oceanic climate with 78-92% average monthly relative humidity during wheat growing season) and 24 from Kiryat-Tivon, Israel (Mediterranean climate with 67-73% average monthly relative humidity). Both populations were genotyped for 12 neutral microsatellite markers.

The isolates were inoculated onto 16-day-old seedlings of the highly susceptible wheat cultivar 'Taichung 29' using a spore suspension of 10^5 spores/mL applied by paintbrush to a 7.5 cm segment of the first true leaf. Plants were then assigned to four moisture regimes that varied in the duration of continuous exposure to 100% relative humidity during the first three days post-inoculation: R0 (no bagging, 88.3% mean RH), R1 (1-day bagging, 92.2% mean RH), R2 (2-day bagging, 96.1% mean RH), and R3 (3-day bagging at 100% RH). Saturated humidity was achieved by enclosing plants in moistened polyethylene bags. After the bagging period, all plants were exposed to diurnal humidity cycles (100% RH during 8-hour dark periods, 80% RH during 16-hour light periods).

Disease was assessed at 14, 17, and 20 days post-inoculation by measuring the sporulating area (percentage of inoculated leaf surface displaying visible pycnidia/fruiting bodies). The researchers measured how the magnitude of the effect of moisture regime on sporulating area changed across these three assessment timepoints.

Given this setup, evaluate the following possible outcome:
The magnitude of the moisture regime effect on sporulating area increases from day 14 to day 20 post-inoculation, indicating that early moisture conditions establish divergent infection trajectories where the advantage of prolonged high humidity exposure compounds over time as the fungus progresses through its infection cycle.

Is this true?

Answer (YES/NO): NO